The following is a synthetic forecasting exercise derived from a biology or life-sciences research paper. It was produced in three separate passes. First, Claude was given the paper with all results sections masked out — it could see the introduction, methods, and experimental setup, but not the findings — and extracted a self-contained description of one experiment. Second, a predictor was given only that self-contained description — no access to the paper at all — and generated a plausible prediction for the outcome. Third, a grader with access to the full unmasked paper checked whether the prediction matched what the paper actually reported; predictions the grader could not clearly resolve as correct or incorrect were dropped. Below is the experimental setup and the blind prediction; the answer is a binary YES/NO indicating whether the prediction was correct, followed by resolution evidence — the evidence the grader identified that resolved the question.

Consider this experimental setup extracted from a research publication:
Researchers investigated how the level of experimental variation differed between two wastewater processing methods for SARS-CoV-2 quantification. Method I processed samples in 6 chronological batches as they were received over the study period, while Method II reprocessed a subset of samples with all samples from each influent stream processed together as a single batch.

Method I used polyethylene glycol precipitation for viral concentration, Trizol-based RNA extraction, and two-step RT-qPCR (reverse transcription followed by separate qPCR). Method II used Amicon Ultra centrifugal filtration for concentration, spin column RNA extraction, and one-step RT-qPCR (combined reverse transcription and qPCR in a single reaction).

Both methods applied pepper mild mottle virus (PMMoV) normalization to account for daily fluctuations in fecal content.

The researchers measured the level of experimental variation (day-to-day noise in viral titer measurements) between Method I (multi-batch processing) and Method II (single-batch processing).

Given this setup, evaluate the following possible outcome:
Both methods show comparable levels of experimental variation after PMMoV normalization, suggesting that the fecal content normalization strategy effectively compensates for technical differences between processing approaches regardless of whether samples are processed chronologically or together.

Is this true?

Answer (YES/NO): NO